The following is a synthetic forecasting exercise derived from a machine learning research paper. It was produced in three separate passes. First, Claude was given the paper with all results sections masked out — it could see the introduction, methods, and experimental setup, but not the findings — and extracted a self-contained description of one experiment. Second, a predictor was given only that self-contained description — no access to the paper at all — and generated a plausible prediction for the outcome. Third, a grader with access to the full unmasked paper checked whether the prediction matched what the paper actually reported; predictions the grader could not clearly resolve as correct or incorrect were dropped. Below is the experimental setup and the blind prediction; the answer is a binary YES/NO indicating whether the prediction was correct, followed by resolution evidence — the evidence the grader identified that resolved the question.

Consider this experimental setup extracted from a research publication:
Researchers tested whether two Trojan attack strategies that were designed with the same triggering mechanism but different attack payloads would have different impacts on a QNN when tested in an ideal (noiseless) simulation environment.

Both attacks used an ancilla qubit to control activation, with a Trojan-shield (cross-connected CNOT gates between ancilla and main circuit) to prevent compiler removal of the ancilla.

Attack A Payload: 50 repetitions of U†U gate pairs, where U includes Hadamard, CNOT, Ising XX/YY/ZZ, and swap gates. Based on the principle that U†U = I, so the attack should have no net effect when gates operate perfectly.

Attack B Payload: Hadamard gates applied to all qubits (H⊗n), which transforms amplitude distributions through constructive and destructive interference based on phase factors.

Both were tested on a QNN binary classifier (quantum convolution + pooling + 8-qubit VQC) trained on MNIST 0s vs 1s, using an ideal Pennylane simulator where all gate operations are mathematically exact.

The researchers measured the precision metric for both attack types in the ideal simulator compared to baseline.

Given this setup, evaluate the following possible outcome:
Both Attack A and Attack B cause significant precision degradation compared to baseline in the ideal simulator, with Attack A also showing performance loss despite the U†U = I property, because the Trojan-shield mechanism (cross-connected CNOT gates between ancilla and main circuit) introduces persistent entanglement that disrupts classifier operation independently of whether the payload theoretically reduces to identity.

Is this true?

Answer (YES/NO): NO